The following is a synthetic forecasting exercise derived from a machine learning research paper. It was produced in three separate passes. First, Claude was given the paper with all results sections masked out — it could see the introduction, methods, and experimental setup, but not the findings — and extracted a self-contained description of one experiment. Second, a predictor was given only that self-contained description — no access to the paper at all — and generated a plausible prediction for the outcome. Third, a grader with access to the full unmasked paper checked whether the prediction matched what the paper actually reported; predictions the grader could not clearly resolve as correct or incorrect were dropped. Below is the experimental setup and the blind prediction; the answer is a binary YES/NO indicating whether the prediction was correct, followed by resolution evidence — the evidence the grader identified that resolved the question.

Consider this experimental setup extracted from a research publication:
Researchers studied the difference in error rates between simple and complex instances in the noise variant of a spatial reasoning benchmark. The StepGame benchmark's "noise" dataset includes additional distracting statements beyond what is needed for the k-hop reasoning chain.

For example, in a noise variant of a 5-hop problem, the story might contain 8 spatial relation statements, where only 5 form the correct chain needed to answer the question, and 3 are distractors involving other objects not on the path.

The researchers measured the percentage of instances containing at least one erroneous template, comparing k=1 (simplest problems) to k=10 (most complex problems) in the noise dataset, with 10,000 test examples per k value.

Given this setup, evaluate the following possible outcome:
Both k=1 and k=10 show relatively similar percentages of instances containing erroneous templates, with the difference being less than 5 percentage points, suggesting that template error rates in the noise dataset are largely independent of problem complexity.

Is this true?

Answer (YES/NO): NO